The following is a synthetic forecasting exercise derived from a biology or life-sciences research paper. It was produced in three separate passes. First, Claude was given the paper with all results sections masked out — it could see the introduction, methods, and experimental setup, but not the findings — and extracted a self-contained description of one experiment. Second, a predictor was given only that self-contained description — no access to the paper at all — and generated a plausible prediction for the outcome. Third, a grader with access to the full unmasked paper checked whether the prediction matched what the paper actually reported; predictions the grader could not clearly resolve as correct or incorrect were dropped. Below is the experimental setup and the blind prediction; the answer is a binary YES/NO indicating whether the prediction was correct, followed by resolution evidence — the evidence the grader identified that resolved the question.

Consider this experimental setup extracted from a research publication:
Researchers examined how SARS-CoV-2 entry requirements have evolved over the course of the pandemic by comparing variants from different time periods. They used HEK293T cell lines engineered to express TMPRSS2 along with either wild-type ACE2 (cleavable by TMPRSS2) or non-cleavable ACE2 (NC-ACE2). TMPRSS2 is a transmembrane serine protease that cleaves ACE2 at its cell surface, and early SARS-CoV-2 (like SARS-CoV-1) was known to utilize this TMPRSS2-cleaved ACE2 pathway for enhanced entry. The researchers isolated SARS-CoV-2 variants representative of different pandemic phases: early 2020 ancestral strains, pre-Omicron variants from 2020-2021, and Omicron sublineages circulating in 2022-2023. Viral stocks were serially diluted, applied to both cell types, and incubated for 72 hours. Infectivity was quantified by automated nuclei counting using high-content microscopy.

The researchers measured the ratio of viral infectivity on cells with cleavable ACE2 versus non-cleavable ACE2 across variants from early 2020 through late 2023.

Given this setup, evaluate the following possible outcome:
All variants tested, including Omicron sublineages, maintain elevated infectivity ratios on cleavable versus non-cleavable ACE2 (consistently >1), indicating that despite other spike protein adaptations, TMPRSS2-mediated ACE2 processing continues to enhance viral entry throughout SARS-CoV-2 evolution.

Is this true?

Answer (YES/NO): NO